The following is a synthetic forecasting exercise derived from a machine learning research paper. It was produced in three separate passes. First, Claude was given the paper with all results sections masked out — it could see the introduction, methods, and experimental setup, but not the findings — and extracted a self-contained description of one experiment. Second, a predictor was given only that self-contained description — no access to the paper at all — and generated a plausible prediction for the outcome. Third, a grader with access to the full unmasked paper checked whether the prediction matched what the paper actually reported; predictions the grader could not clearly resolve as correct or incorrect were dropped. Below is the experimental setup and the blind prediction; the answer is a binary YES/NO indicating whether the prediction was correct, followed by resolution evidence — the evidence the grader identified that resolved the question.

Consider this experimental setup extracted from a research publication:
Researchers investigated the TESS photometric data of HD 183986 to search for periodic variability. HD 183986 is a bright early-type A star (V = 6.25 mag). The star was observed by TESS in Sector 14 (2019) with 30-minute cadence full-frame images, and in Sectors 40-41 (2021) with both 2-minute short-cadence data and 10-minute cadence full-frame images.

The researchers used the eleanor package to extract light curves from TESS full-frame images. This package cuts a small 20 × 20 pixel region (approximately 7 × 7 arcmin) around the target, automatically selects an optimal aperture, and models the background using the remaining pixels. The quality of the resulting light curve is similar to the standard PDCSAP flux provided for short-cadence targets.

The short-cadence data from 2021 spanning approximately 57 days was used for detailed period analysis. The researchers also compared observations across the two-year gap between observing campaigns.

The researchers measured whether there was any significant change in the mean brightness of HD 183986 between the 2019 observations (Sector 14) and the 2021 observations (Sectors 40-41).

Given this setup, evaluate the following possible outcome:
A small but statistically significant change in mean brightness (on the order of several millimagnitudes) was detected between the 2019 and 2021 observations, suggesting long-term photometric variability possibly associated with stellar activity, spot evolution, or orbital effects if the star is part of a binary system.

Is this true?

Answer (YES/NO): NO